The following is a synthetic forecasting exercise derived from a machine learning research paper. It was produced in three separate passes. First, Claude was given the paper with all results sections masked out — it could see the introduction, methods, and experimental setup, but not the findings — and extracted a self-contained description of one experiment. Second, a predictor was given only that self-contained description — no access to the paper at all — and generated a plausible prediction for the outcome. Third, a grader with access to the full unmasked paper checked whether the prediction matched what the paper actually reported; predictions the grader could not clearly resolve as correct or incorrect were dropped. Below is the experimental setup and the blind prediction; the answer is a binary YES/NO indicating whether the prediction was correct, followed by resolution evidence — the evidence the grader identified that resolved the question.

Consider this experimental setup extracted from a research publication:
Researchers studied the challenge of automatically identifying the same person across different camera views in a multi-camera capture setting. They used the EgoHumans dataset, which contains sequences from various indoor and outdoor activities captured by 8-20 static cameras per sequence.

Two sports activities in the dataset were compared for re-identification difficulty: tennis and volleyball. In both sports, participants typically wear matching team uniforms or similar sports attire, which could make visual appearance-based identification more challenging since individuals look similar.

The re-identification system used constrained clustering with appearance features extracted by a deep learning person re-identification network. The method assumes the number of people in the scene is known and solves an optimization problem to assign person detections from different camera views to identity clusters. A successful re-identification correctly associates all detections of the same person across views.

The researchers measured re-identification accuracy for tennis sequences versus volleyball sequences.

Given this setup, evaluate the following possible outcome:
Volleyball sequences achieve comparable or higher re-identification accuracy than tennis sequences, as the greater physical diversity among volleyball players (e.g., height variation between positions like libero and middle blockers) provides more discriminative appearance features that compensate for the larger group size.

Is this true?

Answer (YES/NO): NO